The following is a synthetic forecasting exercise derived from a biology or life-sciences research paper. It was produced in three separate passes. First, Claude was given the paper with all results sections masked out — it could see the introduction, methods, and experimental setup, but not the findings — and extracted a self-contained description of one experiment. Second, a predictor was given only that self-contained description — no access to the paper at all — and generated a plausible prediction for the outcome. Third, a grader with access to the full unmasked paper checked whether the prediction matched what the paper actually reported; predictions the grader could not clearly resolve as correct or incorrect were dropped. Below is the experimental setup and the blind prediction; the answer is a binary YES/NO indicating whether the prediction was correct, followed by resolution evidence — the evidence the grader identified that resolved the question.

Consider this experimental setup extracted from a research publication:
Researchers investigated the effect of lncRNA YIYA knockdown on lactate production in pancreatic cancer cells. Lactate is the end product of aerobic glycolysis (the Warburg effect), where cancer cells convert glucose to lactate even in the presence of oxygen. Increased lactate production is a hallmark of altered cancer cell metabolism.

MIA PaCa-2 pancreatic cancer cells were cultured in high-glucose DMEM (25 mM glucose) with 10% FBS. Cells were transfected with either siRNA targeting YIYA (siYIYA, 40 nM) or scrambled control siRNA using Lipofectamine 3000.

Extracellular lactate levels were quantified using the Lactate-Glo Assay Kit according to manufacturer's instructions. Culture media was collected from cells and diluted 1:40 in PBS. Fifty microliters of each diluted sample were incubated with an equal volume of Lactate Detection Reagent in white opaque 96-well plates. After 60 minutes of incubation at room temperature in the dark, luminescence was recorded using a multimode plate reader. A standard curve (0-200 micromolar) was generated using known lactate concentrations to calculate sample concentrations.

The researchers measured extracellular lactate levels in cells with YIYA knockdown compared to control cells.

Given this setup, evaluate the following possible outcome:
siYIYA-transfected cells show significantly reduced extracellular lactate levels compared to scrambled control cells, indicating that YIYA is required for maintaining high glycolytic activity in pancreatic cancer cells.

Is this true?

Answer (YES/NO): YES